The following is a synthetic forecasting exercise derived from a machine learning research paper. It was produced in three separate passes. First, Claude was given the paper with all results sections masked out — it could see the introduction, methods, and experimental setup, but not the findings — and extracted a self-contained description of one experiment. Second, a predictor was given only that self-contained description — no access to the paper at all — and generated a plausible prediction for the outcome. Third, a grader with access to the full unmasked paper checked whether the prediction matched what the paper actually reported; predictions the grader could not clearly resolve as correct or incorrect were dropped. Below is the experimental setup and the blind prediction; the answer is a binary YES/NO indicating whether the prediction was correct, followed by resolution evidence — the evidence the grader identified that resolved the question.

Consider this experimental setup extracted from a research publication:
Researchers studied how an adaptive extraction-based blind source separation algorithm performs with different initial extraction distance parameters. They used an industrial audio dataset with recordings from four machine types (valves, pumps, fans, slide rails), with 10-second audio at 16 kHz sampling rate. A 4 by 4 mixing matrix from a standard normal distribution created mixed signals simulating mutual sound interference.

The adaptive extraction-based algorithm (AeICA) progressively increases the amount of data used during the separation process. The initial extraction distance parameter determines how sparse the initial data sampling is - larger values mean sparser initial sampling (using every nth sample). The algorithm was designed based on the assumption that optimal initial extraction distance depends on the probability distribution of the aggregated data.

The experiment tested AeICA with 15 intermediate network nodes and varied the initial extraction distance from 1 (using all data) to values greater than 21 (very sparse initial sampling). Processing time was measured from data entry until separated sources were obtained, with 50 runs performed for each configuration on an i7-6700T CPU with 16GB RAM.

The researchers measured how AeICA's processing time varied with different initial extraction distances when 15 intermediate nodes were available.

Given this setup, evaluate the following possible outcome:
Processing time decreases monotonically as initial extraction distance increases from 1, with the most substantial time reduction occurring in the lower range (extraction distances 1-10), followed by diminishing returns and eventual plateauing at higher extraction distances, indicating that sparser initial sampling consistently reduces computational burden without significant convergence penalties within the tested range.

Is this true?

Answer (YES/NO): NO